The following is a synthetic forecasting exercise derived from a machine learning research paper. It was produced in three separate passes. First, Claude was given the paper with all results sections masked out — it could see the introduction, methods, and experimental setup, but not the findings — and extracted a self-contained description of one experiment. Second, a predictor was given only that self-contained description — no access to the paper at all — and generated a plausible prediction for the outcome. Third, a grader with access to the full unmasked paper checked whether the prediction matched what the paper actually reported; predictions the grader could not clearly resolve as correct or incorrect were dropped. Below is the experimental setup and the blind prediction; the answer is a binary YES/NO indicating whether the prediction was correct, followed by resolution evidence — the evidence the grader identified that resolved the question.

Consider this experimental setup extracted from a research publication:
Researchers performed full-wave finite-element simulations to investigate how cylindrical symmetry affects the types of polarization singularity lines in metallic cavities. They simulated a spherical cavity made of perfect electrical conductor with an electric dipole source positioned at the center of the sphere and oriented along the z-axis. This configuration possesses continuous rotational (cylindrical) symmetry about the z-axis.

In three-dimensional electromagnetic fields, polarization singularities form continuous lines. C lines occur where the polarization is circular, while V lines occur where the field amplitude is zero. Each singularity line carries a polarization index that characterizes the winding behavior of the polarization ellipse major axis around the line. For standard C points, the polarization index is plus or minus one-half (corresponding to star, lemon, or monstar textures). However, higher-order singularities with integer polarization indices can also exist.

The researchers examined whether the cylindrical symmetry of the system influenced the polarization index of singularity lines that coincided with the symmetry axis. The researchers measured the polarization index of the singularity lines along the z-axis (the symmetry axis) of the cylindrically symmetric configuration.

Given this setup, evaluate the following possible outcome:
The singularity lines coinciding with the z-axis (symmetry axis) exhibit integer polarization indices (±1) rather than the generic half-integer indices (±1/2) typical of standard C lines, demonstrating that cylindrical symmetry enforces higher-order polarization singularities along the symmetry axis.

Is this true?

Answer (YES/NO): YES